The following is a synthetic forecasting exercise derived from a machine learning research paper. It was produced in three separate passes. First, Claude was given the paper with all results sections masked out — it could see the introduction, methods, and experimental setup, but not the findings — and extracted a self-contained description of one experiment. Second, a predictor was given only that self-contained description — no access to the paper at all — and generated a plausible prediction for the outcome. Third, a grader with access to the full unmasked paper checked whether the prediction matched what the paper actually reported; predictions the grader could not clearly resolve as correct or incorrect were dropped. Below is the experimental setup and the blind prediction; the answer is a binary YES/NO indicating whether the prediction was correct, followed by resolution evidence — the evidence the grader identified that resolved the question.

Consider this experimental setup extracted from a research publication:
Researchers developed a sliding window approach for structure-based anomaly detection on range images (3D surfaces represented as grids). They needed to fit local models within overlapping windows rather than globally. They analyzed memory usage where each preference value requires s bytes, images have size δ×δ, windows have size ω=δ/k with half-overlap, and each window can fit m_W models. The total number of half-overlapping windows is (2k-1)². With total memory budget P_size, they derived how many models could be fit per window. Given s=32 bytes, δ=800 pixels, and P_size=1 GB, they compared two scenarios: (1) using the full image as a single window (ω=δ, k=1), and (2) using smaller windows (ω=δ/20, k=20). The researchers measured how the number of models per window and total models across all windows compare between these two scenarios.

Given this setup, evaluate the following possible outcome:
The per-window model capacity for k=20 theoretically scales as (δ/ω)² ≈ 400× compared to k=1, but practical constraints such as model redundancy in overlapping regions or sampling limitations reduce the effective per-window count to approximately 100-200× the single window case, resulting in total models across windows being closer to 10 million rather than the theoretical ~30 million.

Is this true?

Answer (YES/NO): NO